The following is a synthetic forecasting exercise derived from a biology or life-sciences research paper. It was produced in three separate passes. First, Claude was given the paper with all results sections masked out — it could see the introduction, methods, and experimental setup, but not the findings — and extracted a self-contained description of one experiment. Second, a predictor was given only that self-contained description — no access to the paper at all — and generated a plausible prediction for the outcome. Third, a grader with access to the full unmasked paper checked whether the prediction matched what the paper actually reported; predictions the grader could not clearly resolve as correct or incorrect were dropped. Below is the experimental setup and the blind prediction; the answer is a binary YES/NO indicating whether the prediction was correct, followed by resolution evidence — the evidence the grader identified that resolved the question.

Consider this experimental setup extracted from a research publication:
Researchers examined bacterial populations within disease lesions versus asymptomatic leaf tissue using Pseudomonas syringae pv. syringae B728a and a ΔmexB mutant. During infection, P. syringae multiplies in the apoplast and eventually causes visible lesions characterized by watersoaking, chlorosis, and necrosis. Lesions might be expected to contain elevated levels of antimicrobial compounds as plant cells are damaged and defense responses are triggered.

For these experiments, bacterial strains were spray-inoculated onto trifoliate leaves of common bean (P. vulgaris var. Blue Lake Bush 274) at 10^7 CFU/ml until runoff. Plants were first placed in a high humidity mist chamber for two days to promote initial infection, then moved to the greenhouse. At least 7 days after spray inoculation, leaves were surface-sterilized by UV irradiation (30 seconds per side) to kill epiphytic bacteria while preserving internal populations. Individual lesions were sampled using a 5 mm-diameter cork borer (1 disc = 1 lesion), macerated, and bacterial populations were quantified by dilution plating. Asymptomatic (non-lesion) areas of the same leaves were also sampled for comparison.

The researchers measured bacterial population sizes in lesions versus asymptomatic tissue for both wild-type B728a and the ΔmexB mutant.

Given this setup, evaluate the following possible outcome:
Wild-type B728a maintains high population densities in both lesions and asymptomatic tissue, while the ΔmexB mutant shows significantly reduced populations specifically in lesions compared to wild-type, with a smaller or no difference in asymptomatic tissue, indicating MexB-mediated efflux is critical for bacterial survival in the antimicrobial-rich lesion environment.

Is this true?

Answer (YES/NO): NO